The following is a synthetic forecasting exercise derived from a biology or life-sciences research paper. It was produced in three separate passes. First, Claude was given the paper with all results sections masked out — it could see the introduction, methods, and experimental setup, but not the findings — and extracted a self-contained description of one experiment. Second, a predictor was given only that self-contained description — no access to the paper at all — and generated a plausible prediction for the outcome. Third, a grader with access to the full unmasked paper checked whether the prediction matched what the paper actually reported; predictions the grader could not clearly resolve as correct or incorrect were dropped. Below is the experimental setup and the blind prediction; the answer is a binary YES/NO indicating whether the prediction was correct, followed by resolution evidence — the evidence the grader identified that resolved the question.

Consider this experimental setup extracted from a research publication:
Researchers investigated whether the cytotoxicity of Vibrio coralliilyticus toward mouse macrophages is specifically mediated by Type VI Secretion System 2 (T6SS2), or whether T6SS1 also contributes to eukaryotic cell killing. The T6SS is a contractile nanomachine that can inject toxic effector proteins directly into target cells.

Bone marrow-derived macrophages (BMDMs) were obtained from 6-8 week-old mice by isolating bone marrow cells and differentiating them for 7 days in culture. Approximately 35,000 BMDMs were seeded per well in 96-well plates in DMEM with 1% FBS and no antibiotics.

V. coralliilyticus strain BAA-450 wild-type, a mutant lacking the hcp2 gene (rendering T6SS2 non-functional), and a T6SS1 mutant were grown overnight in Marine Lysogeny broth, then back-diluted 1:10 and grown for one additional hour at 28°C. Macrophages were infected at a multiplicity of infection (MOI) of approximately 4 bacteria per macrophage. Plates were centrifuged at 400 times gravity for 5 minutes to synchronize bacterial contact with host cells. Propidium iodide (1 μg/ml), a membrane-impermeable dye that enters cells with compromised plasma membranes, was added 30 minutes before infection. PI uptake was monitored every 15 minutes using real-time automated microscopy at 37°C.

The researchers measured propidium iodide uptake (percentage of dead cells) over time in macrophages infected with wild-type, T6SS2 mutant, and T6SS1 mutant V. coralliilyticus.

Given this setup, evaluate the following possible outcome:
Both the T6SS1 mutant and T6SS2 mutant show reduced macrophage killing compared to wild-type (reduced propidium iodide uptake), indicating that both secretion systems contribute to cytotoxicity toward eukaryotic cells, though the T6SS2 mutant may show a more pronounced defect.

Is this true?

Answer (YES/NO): NO